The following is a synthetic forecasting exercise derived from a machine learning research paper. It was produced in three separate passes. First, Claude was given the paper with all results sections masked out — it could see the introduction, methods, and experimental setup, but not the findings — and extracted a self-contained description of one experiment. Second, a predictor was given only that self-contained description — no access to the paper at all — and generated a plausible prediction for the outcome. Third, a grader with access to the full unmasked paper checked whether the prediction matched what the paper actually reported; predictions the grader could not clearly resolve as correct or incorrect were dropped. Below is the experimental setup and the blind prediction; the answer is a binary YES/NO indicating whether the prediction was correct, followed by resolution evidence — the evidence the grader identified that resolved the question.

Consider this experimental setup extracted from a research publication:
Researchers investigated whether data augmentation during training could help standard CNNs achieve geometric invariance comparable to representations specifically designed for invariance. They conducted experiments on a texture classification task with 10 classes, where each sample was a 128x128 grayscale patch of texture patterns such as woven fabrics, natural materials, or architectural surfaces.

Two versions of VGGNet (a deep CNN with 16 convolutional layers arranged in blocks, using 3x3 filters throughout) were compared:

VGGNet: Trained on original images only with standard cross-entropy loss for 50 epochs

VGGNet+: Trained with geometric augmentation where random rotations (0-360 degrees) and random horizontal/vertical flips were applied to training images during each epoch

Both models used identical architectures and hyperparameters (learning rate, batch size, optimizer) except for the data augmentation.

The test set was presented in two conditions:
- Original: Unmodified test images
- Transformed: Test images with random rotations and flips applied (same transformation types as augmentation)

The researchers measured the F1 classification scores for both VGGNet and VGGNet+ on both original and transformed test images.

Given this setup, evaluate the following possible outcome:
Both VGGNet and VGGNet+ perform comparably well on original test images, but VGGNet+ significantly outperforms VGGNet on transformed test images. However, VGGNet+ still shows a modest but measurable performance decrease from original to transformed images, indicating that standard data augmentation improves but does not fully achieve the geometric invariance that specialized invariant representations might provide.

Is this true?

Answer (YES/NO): NO